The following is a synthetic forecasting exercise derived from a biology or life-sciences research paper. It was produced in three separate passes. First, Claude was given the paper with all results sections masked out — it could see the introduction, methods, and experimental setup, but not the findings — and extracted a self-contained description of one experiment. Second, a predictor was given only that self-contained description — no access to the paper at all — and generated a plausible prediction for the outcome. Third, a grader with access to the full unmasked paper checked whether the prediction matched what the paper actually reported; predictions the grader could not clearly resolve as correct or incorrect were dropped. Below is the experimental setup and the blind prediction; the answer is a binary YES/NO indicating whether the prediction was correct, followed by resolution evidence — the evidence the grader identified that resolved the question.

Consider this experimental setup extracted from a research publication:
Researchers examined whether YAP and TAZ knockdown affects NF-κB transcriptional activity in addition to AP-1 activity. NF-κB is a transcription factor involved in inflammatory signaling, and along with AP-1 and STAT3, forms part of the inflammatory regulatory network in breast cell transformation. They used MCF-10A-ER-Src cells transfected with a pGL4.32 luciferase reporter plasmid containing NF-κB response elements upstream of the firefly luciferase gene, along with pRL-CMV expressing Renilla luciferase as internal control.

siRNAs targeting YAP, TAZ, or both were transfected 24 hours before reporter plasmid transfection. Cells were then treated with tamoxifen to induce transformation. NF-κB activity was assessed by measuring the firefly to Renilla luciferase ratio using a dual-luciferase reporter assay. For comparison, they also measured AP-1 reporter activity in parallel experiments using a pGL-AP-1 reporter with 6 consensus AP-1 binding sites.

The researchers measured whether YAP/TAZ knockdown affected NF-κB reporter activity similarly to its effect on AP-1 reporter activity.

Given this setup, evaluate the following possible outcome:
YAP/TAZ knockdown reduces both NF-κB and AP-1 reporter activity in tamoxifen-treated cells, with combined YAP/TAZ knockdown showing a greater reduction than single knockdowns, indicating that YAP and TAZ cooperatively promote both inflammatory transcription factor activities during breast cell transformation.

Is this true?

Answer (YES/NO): NO